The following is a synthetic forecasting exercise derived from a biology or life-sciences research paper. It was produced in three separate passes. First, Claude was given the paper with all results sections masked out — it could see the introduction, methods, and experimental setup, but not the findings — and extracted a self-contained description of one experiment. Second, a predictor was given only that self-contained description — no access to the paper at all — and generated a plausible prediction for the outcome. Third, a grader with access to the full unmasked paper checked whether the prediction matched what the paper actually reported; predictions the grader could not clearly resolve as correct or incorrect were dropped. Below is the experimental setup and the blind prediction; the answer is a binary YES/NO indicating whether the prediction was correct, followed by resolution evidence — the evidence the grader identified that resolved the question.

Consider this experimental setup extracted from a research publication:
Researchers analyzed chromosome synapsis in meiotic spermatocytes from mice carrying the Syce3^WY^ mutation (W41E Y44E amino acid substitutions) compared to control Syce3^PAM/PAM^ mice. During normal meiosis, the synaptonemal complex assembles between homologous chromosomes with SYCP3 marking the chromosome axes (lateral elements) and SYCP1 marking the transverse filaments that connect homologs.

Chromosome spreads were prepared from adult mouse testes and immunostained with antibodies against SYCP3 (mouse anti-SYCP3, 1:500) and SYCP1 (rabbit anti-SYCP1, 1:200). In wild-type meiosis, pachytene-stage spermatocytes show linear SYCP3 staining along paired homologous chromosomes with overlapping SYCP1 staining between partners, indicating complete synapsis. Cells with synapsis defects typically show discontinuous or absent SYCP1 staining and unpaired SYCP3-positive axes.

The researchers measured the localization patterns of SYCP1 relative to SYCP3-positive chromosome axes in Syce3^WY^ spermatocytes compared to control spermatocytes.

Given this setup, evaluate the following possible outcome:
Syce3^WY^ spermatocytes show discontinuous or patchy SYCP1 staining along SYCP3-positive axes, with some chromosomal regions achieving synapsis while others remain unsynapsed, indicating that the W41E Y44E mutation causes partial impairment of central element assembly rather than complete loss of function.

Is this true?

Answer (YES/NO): NO